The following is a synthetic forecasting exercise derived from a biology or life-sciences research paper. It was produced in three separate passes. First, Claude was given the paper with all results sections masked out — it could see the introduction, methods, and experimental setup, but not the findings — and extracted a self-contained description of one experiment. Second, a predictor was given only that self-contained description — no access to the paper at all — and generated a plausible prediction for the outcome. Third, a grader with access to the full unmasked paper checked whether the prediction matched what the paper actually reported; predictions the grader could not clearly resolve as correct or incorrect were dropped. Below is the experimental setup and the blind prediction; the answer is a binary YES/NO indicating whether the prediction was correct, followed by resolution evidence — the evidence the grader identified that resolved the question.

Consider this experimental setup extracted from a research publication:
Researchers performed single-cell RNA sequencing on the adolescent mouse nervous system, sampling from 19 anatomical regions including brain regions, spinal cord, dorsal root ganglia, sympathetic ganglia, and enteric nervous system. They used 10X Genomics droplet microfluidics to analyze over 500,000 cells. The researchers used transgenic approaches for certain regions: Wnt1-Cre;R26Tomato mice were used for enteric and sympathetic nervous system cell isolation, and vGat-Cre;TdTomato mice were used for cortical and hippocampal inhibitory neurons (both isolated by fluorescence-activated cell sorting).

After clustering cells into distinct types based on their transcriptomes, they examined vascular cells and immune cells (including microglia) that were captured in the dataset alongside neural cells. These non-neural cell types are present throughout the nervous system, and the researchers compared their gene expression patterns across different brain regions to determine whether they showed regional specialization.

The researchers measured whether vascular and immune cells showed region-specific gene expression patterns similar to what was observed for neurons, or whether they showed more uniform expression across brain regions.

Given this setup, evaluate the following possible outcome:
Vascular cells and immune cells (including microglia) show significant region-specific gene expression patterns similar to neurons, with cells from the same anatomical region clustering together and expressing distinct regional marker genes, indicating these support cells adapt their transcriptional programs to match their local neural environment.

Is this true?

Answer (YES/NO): NO